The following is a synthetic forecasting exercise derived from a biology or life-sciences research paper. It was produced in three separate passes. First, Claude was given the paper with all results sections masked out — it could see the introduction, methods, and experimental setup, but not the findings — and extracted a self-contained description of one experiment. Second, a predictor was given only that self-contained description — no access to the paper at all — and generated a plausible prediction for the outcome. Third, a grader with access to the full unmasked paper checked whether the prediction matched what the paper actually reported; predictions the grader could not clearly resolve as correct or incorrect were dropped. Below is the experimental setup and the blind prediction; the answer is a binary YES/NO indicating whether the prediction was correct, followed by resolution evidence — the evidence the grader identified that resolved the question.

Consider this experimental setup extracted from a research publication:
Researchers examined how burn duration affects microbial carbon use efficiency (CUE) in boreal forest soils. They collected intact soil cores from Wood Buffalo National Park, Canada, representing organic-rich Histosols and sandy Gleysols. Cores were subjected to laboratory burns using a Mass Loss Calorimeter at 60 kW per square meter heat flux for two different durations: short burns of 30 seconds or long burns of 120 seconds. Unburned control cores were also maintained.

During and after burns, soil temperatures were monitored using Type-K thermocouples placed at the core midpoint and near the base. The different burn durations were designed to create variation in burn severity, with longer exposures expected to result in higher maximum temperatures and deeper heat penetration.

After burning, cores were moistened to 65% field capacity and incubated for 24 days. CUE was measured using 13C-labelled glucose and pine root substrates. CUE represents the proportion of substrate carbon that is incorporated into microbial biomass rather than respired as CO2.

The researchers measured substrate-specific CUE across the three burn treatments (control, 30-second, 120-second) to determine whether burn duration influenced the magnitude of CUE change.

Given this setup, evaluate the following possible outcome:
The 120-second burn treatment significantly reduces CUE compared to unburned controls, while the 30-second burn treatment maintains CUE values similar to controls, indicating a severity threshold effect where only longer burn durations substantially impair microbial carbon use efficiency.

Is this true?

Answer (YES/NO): NO